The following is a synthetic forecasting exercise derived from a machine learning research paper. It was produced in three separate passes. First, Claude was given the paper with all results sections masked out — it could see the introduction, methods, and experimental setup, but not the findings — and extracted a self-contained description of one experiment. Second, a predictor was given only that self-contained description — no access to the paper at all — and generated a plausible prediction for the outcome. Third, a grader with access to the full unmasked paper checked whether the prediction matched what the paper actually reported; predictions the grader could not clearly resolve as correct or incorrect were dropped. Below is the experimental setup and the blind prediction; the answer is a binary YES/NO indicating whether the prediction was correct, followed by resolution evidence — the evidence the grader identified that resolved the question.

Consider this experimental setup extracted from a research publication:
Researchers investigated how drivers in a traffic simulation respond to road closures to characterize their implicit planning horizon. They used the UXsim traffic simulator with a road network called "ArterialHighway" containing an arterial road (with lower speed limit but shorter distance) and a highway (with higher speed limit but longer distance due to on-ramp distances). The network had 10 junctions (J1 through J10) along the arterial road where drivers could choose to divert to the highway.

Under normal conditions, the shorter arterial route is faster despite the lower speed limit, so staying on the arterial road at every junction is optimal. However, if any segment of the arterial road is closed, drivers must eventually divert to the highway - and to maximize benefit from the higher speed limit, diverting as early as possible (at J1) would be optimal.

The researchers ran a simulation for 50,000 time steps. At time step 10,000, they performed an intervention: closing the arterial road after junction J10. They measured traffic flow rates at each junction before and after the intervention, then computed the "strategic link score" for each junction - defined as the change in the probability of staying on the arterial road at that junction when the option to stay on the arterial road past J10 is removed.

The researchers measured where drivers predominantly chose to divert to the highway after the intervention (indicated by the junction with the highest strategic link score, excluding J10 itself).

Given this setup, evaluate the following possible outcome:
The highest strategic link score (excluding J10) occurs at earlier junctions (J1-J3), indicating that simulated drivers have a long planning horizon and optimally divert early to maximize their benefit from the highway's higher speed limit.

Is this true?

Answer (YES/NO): NO